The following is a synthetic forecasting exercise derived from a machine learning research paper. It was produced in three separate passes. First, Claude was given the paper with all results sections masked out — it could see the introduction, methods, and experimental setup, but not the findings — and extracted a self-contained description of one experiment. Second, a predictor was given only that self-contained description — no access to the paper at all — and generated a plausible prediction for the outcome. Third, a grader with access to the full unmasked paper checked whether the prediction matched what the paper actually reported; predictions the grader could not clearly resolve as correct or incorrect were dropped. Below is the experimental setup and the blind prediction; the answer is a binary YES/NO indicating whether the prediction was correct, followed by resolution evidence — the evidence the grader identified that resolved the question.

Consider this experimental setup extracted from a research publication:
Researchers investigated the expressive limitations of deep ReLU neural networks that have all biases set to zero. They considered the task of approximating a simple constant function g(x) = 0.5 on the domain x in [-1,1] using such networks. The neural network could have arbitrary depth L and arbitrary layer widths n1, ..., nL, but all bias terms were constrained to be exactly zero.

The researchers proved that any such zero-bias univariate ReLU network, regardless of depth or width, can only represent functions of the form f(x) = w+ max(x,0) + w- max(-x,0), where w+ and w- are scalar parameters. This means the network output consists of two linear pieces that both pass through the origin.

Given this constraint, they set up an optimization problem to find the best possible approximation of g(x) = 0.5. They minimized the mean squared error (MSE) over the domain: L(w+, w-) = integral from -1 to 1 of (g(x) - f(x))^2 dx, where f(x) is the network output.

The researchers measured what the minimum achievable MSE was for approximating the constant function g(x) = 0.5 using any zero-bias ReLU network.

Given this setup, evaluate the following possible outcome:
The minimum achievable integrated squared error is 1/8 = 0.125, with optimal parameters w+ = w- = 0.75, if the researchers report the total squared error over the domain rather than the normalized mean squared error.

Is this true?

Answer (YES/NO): YES